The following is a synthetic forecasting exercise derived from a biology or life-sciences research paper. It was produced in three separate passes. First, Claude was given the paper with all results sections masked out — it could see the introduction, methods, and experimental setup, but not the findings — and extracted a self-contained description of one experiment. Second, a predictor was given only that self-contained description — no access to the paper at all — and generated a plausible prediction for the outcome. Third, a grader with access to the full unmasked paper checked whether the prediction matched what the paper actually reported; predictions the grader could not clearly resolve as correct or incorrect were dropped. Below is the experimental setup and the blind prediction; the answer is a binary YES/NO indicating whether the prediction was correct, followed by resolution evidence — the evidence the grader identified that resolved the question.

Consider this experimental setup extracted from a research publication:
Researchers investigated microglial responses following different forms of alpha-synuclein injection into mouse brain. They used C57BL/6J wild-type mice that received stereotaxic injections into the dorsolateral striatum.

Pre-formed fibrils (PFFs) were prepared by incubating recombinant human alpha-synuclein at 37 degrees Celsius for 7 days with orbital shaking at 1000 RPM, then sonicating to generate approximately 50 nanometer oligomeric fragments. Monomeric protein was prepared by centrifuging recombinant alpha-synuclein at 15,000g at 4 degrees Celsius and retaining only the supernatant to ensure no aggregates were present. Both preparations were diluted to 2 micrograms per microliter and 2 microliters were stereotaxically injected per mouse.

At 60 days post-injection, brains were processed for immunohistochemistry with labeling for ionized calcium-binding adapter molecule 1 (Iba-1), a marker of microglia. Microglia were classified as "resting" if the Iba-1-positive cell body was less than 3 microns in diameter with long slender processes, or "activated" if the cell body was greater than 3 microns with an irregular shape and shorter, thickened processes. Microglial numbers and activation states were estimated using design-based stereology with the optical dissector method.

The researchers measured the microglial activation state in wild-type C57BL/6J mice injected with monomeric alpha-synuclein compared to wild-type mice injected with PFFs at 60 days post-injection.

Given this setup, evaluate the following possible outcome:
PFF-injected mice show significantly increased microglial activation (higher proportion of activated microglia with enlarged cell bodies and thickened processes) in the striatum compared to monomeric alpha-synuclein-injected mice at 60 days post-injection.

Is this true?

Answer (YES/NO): NO